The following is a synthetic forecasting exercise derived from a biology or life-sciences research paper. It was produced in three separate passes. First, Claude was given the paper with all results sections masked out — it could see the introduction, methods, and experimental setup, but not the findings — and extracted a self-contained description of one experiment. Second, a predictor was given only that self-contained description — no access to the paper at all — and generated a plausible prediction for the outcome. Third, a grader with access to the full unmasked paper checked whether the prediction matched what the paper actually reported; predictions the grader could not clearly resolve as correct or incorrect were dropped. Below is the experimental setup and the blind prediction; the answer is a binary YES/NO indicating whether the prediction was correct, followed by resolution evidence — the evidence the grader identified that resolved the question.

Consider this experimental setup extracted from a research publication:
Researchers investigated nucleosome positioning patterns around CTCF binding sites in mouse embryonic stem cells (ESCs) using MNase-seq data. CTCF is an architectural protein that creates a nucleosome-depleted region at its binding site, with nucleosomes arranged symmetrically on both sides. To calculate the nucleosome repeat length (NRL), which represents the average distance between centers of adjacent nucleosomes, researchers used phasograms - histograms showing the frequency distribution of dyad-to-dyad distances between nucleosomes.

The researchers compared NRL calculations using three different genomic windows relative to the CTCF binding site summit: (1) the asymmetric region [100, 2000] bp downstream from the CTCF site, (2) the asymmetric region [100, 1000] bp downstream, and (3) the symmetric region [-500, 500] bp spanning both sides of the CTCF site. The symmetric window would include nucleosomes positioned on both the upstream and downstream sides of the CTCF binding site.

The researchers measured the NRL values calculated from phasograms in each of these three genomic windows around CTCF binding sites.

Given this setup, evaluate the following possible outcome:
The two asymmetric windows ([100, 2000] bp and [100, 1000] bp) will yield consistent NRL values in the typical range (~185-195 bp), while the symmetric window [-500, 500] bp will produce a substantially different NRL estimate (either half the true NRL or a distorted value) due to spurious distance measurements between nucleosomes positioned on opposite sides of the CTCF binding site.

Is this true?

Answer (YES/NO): NO